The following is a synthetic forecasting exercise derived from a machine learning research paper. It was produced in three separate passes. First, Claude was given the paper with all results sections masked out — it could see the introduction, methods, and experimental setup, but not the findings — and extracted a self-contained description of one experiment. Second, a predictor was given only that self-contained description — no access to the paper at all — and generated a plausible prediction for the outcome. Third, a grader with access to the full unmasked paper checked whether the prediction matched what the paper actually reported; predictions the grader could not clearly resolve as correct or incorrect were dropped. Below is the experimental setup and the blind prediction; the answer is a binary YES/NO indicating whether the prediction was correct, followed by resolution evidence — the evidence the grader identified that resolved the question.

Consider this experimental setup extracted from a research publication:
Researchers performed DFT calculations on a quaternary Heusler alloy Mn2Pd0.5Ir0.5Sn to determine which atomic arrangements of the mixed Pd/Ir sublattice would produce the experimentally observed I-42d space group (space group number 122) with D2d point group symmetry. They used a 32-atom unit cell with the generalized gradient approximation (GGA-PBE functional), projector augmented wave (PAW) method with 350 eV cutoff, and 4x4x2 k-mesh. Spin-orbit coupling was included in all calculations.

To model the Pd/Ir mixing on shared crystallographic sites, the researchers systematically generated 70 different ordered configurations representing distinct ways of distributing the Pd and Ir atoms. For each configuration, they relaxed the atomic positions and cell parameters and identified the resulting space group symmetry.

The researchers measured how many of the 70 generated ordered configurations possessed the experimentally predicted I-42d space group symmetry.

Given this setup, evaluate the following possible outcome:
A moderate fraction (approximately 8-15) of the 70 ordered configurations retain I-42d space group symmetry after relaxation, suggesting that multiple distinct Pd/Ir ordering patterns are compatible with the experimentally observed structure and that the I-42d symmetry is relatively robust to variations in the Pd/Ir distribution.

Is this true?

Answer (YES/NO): YES